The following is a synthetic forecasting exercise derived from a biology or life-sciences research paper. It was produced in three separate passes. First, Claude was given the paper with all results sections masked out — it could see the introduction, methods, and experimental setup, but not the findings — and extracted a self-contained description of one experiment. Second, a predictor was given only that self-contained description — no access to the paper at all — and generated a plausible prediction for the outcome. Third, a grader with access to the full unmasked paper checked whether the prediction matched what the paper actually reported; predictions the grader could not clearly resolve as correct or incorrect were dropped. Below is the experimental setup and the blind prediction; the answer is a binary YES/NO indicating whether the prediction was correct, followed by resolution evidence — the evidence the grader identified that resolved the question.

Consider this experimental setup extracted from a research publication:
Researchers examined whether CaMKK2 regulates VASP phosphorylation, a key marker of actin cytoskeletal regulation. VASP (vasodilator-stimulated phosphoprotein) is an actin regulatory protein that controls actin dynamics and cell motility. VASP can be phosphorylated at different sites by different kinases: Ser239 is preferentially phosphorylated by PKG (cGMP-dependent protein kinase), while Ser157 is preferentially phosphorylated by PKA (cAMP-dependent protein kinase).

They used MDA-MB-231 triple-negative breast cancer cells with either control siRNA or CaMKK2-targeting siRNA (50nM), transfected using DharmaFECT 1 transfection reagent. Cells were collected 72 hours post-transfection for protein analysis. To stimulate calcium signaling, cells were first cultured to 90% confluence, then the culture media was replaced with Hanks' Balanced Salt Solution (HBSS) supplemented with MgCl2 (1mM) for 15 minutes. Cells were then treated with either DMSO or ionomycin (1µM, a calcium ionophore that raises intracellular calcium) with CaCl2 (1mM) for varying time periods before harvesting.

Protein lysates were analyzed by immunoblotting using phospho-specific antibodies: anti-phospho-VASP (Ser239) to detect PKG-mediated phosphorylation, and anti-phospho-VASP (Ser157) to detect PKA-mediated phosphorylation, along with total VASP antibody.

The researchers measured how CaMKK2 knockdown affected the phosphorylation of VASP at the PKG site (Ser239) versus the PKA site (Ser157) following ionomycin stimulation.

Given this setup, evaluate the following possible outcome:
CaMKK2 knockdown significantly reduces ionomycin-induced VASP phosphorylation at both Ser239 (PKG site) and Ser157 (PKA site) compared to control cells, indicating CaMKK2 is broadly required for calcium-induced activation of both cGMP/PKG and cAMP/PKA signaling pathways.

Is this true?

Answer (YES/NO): NO